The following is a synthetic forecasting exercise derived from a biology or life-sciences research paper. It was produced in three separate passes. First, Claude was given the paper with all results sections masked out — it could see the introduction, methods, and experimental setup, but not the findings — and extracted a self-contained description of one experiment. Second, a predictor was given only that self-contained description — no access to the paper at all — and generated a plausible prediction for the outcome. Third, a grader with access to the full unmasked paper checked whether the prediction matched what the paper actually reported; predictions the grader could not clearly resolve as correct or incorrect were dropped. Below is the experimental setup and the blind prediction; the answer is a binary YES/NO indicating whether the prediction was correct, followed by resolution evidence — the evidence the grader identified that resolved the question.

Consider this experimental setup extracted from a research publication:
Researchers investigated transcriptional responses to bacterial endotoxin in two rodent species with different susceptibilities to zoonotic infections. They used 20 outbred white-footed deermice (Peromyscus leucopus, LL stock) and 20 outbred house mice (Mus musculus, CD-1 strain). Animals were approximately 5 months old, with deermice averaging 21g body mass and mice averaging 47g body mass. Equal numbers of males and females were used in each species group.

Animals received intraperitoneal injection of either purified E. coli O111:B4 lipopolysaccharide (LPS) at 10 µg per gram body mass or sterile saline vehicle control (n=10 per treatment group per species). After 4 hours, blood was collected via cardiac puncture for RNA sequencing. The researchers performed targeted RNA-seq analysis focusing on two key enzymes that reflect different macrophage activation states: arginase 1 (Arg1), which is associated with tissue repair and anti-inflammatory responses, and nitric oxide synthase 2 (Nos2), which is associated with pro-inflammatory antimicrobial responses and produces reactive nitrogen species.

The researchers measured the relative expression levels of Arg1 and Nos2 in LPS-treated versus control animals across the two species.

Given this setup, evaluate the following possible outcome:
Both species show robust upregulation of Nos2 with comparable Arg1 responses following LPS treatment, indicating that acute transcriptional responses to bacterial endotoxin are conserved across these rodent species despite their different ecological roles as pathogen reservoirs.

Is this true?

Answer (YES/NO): NO